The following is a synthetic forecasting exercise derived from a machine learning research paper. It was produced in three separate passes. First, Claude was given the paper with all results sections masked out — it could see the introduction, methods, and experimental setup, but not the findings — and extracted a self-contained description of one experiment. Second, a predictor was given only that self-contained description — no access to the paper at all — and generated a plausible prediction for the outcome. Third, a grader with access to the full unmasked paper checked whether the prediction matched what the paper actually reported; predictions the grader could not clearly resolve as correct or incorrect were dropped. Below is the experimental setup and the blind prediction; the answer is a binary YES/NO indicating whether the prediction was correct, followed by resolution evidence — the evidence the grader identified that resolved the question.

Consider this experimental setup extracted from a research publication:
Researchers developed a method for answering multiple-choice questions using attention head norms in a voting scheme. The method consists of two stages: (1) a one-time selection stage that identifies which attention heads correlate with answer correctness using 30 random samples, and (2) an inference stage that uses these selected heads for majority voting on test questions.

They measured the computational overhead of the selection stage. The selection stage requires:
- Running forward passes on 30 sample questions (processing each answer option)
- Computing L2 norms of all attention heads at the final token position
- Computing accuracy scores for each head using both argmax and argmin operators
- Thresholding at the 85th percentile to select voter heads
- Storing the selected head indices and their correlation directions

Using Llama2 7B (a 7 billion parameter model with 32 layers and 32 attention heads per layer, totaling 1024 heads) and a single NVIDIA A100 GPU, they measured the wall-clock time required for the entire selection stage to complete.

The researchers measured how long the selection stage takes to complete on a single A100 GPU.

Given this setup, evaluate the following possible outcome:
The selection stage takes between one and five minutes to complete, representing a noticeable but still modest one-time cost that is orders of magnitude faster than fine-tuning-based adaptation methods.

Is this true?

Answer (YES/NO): NO